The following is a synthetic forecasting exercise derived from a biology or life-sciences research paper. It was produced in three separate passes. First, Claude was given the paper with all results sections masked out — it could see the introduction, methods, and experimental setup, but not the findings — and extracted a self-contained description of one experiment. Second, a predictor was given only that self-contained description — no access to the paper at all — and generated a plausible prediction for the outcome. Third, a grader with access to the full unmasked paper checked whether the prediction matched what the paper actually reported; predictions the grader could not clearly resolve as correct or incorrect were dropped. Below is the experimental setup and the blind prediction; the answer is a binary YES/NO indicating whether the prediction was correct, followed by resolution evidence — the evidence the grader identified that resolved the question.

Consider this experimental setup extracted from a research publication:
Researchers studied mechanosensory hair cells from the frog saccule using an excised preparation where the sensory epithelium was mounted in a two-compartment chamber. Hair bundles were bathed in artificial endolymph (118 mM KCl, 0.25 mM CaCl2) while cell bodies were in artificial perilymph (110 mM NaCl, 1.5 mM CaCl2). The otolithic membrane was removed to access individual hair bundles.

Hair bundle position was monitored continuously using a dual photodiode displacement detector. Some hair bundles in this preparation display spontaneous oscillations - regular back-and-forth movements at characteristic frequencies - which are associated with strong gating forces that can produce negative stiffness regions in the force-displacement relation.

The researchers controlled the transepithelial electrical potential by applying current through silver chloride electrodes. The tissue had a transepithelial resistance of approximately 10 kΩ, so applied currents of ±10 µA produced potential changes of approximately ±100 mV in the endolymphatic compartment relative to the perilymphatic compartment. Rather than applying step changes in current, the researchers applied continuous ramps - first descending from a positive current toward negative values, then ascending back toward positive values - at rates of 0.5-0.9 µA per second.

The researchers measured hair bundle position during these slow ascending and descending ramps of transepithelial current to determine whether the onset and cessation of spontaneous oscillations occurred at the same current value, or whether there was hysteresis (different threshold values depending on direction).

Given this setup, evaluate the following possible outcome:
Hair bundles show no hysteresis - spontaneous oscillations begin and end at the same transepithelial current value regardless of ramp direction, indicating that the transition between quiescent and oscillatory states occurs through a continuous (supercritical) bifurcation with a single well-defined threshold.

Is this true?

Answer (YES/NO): NO